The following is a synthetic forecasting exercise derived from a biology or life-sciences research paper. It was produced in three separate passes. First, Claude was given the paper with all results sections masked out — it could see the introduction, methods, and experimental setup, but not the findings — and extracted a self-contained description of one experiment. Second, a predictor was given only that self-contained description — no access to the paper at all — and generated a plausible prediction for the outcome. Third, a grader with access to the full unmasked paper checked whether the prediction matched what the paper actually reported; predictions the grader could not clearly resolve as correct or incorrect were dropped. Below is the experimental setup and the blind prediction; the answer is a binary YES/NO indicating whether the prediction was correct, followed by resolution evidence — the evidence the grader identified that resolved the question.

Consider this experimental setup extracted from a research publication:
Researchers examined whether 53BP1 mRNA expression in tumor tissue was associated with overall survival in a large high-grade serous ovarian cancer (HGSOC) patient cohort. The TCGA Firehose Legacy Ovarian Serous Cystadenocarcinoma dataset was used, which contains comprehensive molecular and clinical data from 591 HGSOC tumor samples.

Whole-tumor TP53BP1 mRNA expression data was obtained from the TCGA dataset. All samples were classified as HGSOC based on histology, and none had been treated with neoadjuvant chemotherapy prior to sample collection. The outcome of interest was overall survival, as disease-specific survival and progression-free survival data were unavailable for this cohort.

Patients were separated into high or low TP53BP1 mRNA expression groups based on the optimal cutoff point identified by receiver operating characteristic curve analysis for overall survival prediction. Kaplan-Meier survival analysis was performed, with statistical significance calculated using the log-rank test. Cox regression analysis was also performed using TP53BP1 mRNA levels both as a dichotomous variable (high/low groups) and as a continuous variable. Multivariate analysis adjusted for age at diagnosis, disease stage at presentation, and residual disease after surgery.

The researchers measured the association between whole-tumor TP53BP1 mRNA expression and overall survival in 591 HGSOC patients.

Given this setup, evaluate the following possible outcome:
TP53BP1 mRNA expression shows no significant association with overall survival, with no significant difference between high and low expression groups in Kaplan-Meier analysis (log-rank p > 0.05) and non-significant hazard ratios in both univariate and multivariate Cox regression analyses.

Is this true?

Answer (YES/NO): NO